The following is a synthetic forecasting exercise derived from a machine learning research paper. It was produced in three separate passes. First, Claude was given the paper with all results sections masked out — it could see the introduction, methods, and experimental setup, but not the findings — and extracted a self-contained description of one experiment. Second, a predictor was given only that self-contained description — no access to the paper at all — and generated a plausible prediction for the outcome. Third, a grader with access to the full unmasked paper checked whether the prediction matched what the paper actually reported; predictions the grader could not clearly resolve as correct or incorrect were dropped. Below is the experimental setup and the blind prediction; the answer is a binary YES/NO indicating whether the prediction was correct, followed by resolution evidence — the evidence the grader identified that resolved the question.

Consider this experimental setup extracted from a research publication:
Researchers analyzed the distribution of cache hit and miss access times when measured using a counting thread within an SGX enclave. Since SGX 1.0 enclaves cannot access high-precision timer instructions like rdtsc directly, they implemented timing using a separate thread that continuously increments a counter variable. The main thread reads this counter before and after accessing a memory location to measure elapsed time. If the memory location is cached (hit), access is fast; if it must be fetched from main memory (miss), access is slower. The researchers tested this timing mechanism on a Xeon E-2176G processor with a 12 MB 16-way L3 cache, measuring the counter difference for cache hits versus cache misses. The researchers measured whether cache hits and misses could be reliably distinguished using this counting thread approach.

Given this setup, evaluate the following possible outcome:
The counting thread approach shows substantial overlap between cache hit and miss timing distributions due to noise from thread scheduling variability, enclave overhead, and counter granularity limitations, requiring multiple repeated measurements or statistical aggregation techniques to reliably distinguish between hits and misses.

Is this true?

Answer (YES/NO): NO